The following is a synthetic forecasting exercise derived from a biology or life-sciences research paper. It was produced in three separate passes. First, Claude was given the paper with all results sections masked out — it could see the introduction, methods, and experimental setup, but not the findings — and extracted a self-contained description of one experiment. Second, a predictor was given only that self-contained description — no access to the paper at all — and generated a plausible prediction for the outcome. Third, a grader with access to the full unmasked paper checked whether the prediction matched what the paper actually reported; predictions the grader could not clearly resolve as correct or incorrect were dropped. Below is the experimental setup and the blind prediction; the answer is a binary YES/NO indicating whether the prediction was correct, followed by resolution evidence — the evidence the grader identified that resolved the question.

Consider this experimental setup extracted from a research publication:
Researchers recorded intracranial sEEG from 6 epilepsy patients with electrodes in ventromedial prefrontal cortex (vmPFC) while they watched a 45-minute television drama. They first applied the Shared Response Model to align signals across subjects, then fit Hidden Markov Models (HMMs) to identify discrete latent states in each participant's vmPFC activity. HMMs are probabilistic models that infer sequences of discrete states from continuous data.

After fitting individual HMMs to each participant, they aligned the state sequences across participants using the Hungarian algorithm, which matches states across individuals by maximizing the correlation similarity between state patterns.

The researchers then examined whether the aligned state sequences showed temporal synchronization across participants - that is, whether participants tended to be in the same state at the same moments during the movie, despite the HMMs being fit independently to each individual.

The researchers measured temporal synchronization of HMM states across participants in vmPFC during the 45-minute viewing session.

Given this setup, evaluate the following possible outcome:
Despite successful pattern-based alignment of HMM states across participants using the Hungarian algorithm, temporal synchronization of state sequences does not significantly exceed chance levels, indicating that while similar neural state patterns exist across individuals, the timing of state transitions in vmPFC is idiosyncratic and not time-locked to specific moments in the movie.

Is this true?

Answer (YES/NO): NO